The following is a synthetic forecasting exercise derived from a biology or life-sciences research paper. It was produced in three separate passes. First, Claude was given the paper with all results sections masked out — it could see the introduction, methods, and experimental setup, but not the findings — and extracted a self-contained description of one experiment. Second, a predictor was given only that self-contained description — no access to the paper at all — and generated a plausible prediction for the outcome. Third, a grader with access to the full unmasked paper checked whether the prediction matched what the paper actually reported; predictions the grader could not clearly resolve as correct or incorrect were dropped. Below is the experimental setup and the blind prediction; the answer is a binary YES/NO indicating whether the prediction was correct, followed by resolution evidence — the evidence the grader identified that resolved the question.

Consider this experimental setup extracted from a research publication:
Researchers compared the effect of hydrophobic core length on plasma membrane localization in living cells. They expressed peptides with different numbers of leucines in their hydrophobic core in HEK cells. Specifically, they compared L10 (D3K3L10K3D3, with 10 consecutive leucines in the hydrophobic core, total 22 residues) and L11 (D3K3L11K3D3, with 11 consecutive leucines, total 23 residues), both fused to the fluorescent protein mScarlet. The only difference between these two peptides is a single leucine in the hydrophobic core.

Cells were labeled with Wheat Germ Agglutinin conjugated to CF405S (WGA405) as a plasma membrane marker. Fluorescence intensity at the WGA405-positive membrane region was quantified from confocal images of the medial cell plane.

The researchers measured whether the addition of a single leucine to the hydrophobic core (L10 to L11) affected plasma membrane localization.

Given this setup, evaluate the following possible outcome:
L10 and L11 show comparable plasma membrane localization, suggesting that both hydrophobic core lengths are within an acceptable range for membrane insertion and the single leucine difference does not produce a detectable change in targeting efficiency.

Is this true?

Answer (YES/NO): NO